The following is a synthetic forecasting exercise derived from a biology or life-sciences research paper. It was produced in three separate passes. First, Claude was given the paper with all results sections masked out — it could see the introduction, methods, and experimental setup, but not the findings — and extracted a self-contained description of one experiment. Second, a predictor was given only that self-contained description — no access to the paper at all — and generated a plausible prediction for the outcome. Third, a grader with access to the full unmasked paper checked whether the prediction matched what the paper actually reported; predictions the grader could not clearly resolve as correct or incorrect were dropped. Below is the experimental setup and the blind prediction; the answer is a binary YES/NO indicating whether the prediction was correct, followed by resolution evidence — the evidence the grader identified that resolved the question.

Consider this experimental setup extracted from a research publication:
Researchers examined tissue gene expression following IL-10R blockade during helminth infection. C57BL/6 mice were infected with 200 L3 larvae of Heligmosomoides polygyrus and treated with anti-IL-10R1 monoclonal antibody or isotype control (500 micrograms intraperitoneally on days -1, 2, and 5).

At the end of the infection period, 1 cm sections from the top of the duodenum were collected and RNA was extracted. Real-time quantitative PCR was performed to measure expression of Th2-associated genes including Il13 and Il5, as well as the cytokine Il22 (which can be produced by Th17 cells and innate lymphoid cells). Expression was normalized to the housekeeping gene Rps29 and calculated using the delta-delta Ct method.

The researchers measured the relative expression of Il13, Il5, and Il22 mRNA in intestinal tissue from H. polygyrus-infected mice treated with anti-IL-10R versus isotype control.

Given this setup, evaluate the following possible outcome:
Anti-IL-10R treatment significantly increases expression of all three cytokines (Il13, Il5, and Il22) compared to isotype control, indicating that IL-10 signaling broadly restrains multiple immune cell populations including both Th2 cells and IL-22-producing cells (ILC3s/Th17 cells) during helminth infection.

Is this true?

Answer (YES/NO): NO